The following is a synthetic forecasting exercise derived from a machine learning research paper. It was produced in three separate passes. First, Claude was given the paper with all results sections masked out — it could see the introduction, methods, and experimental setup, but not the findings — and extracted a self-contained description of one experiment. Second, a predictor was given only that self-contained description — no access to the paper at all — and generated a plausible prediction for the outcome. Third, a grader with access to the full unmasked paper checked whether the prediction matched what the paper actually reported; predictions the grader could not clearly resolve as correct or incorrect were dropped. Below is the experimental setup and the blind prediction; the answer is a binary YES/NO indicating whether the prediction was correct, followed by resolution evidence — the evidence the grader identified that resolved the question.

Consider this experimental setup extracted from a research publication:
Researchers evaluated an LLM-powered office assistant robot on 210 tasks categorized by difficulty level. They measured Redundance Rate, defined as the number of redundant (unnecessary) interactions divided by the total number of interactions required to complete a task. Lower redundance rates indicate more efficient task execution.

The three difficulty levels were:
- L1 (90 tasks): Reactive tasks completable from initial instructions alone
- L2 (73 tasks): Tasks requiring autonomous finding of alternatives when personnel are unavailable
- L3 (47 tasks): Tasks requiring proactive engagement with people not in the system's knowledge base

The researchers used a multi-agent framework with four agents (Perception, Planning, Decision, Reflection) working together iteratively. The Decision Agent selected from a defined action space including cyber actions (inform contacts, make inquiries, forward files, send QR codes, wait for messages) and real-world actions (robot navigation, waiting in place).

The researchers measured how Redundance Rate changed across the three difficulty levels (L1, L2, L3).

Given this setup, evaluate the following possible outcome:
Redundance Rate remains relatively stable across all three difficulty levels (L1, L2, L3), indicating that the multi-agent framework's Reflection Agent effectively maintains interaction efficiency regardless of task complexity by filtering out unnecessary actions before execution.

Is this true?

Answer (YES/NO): NO